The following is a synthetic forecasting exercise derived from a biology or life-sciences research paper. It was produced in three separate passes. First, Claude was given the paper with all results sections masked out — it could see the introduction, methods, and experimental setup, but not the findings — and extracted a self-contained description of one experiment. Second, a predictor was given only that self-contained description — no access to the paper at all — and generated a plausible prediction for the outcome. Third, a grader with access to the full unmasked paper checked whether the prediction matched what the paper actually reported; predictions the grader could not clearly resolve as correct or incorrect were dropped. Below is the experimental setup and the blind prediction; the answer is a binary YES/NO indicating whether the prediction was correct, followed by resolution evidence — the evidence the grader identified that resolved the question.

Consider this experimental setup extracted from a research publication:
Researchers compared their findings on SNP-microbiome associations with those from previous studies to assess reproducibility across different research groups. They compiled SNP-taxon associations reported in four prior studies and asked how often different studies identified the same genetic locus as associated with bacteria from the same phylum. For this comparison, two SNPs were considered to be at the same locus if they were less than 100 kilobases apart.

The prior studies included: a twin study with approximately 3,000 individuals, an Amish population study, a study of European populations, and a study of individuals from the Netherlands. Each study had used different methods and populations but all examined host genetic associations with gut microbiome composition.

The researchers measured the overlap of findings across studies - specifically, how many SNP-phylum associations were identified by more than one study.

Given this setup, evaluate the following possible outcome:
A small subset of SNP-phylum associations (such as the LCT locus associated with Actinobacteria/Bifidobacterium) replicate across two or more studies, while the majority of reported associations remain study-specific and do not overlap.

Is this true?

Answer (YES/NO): NO